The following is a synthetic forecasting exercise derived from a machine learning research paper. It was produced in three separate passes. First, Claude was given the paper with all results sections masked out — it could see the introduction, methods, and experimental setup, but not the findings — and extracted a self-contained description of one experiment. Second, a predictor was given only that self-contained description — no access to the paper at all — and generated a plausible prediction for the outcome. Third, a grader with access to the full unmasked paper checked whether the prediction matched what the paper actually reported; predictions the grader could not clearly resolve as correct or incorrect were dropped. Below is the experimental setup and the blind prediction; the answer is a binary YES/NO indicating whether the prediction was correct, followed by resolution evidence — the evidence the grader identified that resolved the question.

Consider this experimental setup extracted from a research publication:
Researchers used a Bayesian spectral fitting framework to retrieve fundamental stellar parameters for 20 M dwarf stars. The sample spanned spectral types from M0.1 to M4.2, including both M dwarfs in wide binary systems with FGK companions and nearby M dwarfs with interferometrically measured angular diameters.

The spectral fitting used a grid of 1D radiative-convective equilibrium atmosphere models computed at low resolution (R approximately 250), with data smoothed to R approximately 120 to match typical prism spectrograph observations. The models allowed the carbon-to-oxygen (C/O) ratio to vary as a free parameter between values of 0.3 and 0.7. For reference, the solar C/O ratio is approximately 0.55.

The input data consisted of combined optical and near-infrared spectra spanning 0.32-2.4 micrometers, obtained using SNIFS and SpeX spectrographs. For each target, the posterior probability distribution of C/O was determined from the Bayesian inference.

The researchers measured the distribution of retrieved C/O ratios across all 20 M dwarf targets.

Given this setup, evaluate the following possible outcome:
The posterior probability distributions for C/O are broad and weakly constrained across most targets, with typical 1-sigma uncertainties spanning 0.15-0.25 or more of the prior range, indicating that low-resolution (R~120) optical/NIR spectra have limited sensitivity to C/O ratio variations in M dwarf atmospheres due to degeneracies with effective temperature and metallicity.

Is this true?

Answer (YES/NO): NO